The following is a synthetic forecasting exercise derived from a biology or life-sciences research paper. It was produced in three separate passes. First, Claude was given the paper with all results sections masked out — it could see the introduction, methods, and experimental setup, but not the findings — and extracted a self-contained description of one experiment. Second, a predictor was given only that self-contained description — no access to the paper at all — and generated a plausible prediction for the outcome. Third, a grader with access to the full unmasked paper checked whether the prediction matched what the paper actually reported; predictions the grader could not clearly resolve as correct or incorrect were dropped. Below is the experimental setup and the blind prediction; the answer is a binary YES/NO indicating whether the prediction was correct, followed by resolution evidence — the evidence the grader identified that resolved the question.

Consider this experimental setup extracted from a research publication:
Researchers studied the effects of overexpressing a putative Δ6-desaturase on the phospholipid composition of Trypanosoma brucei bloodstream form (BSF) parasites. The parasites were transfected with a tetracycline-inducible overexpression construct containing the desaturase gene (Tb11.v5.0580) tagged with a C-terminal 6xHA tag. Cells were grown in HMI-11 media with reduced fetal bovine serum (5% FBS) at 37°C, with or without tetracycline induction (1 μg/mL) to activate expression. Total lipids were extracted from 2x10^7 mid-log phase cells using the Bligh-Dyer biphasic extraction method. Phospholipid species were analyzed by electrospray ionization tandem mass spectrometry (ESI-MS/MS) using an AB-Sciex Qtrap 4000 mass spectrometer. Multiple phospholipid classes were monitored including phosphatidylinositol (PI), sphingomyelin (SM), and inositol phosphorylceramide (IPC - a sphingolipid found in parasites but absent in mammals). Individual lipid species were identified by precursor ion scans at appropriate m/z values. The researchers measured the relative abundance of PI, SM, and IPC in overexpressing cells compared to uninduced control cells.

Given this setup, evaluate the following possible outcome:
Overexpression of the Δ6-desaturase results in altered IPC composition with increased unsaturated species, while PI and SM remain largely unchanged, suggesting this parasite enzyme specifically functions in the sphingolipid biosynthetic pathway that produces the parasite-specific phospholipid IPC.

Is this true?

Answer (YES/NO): NO